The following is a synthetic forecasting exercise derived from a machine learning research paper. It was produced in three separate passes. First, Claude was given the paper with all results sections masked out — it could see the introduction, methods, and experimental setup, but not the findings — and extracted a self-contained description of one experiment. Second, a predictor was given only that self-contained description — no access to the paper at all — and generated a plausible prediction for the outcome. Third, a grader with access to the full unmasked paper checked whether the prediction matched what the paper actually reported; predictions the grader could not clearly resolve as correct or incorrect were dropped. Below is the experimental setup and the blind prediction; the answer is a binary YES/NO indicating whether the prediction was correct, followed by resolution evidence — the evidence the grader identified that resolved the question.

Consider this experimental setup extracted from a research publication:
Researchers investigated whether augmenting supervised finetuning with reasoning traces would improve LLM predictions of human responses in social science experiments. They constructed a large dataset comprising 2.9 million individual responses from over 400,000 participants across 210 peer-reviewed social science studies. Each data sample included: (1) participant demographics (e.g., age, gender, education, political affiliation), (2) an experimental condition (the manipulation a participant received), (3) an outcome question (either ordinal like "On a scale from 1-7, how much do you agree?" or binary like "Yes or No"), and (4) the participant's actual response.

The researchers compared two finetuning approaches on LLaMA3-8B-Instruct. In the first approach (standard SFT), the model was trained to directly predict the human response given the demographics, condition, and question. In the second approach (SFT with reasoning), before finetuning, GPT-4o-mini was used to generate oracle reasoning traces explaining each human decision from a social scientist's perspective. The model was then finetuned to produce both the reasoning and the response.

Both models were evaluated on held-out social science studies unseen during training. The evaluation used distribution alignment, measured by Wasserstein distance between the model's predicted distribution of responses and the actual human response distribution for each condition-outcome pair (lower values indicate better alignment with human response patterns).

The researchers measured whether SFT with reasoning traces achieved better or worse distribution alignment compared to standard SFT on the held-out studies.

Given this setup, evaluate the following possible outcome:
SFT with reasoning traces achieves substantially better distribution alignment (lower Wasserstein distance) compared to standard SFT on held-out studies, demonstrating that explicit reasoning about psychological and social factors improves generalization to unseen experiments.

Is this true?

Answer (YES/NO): NO